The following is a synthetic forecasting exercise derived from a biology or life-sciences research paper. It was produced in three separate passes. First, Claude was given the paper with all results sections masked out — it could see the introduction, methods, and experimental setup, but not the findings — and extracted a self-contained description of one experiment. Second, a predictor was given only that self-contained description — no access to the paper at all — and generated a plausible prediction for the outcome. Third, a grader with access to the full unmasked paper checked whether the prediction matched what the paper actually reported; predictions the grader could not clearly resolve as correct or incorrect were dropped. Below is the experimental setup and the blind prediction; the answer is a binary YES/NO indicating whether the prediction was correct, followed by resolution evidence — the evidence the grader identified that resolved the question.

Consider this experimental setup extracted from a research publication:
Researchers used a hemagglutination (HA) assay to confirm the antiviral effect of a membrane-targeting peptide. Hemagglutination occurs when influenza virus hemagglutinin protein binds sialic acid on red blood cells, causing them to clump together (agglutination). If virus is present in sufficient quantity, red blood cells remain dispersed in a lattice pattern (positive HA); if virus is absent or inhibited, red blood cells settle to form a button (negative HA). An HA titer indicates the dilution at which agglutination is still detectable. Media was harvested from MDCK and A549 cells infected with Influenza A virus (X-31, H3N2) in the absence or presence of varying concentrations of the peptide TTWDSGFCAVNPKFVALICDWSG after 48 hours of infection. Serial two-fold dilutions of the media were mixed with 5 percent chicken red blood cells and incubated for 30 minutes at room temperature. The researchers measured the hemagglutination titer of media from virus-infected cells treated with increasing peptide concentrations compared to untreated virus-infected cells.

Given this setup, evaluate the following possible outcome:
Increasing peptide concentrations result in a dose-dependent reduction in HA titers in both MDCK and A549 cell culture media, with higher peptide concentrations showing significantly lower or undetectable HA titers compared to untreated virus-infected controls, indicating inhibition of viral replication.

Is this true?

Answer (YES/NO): NO